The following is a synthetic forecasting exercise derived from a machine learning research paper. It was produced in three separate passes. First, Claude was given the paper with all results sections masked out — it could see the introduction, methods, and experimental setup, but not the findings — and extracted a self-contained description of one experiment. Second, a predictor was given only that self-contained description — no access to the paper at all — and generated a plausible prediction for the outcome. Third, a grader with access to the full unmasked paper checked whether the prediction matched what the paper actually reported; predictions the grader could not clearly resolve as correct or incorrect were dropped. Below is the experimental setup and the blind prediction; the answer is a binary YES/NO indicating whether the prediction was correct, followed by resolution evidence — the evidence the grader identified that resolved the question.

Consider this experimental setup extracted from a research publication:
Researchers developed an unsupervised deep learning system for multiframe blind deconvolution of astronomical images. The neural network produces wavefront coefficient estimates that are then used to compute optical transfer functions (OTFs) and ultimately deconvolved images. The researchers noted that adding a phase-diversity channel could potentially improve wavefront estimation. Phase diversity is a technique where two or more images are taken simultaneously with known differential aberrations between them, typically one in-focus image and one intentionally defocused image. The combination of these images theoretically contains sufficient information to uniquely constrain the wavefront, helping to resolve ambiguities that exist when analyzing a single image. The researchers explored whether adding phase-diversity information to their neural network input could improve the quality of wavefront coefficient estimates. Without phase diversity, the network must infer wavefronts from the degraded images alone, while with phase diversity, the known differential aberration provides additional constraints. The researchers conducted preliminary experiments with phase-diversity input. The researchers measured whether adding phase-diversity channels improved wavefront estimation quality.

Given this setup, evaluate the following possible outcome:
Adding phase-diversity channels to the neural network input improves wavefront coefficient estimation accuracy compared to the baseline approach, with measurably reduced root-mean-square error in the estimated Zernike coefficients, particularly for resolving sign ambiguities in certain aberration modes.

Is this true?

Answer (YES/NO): NO